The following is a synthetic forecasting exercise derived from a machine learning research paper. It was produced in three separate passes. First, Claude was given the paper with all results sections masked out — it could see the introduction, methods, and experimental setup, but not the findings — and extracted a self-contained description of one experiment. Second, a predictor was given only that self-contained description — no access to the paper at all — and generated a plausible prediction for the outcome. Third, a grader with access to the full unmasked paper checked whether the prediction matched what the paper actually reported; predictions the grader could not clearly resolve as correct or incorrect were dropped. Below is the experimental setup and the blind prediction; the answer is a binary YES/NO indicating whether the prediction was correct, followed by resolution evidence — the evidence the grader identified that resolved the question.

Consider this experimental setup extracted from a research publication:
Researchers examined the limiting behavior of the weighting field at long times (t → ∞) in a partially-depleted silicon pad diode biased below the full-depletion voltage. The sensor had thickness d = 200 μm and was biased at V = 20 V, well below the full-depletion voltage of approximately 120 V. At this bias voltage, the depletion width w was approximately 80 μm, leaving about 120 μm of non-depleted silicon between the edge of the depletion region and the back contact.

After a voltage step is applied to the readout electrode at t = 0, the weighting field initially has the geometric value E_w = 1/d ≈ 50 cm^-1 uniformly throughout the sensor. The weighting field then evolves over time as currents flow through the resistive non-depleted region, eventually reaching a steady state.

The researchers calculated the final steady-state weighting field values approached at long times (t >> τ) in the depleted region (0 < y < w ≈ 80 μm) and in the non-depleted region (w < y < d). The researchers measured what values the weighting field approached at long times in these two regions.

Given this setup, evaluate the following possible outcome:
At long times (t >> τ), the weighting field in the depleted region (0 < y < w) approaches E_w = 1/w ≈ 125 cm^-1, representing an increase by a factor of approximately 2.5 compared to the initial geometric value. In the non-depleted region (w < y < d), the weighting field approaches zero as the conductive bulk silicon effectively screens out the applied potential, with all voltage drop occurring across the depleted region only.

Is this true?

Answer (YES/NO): YES